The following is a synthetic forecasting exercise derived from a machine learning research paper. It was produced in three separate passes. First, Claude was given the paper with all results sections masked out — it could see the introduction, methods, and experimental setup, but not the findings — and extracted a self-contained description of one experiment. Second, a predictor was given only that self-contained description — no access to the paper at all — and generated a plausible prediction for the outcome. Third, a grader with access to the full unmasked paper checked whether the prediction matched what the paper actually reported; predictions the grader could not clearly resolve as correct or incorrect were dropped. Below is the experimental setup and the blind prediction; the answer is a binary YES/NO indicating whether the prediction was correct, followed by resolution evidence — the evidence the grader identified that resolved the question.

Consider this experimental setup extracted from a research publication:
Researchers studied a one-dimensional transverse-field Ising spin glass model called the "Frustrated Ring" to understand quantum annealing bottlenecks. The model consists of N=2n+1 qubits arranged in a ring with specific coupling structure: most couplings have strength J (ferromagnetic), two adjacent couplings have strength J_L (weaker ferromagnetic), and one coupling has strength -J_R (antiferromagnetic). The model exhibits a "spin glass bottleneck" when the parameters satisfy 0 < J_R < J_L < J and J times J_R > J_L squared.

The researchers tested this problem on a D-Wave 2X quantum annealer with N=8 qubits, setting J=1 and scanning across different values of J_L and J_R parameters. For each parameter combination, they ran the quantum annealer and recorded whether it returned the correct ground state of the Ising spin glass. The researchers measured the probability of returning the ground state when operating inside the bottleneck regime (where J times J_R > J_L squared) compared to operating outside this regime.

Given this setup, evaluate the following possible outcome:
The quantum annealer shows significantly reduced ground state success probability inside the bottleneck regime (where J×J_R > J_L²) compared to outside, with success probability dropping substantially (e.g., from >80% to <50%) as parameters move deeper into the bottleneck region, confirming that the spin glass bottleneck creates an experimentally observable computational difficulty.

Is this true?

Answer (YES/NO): YES